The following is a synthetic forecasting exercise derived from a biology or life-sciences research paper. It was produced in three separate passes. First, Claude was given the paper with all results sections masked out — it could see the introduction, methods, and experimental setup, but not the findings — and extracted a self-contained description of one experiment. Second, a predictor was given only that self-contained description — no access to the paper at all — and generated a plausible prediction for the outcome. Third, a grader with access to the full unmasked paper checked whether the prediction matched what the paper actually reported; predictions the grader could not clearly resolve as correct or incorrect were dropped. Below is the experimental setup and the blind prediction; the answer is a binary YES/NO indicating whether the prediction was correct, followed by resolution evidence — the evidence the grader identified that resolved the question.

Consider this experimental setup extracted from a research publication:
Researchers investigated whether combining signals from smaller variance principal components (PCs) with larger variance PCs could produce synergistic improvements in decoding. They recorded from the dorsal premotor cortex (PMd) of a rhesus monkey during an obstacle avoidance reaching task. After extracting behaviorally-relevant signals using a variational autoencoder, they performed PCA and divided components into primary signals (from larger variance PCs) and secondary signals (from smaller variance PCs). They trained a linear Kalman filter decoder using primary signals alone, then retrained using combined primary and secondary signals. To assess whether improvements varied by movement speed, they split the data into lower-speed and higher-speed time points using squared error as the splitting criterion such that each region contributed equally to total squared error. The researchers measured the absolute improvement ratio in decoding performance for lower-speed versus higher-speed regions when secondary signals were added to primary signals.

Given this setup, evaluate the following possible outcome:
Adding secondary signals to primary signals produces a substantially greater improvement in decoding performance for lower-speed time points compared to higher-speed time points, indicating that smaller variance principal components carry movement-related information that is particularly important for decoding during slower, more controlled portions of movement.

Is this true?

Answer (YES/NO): YES